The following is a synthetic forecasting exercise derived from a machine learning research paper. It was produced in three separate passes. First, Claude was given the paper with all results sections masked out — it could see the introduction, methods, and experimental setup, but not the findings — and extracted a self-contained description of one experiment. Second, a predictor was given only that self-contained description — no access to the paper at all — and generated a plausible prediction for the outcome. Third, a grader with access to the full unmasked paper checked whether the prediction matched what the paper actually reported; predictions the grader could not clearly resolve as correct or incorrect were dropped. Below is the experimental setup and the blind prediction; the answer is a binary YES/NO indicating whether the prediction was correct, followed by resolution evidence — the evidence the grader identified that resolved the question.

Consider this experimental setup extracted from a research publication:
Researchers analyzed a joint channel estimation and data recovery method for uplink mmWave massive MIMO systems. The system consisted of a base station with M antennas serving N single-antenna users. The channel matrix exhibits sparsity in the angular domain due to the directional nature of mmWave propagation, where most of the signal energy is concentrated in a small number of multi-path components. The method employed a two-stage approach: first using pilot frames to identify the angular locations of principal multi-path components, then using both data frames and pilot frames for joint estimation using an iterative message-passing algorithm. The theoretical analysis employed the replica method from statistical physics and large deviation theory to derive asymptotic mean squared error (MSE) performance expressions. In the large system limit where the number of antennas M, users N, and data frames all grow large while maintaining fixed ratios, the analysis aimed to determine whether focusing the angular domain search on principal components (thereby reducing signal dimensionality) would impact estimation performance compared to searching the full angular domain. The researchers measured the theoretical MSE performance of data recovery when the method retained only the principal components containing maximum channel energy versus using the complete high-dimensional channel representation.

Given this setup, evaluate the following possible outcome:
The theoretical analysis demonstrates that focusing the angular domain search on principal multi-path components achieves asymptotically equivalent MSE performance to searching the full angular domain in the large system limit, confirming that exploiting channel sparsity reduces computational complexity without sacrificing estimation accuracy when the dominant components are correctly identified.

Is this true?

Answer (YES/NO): YES